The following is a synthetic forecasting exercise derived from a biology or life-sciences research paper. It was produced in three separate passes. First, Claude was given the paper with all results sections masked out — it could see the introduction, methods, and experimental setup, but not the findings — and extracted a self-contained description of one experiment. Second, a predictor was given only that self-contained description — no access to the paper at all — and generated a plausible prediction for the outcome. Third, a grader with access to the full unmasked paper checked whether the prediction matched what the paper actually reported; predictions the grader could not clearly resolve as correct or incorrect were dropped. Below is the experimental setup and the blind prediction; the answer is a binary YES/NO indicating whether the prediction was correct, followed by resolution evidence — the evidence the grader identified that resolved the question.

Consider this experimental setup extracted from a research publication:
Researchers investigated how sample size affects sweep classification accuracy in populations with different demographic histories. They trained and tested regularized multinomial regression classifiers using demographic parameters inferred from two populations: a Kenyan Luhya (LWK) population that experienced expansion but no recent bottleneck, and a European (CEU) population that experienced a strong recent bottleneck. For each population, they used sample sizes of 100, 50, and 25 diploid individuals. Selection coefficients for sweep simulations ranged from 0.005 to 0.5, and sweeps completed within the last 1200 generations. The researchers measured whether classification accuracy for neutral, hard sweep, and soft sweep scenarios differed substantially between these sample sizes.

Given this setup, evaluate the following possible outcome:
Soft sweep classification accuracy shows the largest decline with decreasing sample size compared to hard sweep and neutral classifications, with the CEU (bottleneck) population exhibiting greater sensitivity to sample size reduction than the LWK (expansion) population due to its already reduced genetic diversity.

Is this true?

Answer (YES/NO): NO